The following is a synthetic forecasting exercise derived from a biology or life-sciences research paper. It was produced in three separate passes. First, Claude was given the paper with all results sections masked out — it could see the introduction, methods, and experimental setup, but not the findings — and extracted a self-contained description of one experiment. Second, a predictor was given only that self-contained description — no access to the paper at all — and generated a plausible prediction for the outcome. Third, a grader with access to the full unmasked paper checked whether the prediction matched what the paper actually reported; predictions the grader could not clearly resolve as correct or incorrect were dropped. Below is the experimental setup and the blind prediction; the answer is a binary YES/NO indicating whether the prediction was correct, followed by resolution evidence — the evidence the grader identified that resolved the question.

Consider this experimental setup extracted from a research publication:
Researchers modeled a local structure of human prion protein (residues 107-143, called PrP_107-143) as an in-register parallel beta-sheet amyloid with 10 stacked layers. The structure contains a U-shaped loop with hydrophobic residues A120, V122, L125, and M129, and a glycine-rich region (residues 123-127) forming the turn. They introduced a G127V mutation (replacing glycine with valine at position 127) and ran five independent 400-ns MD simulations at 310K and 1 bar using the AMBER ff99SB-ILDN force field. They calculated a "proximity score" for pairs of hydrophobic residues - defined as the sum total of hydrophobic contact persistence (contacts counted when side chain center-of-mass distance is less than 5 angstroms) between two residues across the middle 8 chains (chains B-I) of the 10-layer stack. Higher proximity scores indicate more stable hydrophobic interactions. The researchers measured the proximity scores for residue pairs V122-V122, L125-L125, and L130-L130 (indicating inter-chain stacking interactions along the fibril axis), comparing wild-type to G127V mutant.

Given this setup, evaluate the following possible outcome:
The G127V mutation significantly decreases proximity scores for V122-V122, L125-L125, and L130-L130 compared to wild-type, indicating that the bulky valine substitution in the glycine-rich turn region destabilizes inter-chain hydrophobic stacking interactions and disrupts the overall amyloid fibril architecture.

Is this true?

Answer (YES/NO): YES